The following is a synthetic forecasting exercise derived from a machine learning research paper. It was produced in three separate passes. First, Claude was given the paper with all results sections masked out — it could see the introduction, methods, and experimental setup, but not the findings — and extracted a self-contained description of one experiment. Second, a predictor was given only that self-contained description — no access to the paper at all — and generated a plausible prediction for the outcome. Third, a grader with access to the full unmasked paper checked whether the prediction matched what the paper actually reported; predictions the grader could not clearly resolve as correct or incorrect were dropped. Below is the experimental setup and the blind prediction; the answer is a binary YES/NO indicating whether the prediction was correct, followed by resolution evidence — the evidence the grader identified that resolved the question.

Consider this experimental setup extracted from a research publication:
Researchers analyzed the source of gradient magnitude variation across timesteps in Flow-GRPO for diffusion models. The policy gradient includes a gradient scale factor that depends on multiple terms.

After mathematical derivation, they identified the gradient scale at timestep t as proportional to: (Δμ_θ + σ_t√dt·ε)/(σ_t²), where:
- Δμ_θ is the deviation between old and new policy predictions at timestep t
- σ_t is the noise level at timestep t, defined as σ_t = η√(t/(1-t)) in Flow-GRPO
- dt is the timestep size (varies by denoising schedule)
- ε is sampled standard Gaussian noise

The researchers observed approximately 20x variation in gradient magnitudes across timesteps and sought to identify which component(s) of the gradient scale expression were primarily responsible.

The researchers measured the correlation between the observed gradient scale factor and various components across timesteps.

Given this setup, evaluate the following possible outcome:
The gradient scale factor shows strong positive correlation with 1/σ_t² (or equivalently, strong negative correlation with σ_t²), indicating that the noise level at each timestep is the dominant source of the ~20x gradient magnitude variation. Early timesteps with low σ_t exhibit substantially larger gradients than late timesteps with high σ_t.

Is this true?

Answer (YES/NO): NO